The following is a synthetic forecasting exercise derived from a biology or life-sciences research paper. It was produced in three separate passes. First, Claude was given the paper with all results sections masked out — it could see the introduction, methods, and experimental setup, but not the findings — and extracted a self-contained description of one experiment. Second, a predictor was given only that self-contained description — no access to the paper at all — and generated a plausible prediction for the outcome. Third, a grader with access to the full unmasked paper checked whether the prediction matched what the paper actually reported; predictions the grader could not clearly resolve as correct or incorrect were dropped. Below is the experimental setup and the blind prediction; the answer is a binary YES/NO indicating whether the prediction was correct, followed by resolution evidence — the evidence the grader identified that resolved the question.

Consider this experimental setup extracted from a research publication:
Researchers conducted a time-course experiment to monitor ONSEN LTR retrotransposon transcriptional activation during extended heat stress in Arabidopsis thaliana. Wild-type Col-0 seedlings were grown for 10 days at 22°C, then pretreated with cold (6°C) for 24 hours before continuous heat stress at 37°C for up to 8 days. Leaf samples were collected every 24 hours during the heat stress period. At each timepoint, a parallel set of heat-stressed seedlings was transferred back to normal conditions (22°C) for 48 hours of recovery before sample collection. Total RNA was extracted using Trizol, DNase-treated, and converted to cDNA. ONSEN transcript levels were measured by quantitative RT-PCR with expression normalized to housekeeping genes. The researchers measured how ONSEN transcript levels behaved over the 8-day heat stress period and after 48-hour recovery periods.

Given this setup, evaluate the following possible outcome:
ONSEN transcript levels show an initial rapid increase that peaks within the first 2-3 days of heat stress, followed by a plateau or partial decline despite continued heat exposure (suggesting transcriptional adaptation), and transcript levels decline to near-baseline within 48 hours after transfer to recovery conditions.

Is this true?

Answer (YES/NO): NO